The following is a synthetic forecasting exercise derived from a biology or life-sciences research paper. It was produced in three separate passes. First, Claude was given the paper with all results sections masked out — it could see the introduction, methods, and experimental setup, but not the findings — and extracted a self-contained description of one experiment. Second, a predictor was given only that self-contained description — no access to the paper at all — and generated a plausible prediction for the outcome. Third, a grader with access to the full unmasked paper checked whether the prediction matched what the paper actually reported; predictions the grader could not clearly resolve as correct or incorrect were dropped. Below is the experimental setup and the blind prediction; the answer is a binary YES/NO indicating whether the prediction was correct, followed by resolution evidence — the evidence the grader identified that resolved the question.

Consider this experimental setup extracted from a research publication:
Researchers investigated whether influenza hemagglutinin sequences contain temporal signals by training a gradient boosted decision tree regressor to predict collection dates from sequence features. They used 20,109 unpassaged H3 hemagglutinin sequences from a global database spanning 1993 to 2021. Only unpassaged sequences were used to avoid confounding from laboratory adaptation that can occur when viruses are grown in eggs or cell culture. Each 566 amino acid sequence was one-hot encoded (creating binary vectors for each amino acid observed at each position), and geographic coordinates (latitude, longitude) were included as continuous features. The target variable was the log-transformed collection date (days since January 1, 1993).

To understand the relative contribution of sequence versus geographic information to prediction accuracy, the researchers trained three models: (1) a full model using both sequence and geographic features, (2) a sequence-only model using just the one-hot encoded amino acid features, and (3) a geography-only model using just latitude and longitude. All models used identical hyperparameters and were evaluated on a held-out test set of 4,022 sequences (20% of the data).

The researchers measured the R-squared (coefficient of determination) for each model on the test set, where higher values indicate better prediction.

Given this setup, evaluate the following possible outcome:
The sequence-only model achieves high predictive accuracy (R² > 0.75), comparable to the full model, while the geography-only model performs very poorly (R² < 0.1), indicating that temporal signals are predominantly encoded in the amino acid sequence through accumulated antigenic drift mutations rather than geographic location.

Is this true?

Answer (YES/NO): NO